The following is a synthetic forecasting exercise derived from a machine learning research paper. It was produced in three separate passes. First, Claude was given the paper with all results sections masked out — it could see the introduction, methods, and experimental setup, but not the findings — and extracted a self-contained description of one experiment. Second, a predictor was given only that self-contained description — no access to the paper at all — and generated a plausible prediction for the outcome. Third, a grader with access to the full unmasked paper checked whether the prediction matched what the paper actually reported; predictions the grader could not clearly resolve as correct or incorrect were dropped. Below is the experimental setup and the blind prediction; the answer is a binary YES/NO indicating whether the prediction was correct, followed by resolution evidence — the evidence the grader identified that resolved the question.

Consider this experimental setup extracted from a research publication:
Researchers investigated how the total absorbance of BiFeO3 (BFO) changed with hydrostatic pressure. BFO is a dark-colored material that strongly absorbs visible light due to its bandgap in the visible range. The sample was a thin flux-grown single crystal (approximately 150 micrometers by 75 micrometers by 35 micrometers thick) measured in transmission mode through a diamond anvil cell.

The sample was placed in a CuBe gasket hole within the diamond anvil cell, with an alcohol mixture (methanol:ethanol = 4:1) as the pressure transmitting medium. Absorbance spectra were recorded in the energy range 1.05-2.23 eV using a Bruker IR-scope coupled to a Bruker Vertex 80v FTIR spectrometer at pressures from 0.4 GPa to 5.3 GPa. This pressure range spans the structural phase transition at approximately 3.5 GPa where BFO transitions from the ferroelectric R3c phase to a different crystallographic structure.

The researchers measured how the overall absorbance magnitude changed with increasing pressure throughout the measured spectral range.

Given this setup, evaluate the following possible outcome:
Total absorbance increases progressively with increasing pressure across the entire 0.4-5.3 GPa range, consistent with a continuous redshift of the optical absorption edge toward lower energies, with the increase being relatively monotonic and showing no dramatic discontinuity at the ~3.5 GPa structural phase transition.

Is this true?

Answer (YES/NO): NO